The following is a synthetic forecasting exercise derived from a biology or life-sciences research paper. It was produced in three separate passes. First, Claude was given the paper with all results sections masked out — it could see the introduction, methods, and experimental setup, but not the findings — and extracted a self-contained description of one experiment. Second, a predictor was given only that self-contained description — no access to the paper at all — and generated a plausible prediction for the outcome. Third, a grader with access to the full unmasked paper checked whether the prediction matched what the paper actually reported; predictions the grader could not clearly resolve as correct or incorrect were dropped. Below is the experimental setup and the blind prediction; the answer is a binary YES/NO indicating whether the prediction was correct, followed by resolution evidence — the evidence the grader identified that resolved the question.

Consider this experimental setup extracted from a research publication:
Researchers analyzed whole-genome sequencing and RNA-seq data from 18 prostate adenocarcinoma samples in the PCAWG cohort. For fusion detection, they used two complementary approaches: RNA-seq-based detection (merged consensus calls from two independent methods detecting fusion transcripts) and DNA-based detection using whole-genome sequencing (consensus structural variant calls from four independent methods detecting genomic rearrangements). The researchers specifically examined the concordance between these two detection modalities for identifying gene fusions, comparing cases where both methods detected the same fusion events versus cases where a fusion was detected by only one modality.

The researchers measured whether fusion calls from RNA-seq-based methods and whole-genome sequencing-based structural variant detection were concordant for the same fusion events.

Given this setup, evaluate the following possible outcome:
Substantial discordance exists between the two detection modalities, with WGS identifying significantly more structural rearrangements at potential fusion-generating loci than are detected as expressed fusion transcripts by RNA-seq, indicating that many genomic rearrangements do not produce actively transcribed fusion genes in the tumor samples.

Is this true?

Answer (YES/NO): NO